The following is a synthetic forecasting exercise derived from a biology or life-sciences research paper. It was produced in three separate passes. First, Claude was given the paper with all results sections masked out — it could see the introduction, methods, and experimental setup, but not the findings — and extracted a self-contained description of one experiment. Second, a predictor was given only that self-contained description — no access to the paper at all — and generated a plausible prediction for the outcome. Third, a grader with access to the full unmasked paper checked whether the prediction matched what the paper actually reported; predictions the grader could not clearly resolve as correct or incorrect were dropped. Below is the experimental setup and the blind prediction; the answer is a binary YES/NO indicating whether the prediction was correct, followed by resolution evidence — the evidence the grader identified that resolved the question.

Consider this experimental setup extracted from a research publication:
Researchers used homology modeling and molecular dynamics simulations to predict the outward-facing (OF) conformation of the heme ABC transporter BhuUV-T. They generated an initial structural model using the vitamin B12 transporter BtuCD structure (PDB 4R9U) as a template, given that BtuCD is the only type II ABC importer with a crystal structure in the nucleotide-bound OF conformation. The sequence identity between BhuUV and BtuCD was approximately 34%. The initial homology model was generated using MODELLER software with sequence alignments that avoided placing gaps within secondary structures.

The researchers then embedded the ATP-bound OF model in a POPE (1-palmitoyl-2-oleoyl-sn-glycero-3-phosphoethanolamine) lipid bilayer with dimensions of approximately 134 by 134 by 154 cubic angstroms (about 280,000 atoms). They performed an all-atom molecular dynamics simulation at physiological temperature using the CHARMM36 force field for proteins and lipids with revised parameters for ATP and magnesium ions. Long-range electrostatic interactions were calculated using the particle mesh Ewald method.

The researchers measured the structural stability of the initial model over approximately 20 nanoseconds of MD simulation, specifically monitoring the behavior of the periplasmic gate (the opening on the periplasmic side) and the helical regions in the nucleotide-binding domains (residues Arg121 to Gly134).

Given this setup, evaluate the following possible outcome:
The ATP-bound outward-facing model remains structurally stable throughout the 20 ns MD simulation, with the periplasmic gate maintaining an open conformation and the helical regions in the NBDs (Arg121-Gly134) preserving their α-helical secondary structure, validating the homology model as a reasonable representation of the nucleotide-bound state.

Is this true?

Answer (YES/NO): NO